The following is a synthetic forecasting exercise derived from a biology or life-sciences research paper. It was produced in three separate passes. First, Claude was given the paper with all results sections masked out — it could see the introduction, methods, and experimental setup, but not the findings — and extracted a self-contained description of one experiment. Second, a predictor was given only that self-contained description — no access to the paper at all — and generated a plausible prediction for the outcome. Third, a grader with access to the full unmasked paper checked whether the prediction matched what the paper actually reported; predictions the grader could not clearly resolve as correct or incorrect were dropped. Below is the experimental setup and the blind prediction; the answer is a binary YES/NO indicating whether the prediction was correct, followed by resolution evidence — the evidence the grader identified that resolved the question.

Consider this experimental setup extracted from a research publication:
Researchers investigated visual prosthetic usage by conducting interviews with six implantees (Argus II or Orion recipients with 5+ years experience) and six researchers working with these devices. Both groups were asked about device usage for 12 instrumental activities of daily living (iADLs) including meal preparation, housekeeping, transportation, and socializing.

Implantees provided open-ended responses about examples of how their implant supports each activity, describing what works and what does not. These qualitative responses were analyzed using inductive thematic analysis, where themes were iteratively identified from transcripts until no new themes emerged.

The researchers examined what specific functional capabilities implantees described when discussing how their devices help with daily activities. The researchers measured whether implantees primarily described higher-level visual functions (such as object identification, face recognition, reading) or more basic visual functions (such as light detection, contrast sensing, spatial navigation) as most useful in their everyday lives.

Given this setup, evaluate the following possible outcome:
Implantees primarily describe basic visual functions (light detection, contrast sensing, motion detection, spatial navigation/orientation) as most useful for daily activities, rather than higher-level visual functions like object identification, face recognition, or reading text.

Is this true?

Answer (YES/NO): YES